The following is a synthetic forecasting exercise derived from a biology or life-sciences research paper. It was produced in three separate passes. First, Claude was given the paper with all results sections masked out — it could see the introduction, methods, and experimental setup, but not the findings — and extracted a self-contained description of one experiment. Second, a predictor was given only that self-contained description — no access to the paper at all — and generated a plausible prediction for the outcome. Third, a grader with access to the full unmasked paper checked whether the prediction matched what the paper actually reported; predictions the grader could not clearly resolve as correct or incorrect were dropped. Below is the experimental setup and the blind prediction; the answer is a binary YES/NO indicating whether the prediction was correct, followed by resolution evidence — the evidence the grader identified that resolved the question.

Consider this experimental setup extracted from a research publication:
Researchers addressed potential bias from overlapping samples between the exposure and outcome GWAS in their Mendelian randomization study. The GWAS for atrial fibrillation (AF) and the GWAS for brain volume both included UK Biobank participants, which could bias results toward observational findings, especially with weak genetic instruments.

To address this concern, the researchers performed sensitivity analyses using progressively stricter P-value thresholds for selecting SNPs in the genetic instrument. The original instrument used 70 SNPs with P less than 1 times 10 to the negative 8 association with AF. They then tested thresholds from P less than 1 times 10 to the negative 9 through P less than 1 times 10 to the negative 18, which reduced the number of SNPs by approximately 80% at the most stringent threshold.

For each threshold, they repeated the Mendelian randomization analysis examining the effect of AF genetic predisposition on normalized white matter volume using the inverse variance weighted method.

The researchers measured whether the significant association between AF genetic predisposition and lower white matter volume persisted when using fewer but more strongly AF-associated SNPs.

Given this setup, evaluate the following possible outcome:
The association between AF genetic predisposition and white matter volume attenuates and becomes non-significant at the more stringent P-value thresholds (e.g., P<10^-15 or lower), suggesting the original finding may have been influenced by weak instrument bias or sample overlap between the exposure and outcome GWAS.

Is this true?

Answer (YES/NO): NO